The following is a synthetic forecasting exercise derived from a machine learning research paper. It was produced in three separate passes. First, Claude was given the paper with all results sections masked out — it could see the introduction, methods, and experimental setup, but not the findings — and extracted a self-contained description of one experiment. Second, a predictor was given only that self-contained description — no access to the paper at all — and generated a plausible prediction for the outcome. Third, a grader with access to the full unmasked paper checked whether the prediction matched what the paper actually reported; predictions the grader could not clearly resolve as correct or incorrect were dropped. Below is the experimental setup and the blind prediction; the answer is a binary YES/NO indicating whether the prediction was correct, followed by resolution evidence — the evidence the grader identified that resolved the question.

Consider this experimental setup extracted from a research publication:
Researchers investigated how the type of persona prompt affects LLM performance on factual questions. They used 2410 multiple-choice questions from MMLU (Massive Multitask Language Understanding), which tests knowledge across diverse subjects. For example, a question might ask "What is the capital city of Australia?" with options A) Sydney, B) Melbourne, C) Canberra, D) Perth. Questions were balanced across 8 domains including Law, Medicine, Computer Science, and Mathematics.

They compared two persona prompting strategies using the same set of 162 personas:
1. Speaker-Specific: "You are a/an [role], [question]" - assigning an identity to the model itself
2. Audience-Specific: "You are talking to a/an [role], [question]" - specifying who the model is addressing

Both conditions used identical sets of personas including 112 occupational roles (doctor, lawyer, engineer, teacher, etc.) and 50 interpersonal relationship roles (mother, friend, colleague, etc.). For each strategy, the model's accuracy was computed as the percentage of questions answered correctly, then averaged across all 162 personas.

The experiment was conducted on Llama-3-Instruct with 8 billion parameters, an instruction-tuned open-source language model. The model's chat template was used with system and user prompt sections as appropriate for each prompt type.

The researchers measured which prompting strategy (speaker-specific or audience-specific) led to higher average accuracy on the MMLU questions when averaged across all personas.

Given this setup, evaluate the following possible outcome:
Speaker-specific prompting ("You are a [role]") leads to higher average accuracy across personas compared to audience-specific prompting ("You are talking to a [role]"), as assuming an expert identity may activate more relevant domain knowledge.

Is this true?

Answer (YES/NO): NO